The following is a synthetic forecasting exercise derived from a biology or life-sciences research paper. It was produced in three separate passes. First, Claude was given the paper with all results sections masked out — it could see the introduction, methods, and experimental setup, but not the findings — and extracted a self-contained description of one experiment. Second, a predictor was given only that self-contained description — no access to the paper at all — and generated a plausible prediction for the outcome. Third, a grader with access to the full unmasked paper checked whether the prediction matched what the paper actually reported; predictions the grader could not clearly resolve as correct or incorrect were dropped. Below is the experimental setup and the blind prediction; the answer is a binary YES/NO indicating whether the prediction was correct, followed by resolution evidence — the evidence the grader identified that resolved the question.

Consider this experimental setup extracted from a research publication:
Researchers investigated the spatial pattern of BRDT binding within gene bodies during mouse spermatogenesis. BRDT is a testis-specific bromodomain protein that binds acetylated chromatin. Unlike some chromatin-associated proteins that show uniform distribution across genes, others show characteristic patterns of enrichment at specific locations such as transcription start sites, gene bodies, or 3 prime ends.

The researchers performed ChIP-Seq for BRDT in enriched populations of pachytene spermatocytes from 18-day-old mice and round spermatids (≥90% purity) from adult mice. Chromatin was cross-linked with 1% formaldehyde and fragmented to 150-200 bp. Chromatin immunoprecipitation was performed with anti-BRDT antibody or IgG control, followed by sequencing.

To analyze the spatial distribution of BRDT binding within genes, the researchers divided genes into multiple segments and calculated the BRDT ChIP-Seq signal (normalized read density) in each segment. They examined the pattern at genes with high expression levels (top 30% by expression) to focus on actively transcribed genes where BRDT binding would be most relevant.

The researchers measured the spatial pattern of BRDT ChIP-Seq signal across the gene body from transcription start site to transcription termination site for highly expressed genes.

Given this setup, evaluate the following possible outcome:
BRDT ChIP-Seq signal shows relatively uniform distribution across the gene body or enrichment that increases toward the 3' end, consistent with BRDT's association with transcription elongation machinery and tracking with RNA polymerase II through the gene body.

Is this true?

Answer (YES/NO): NO